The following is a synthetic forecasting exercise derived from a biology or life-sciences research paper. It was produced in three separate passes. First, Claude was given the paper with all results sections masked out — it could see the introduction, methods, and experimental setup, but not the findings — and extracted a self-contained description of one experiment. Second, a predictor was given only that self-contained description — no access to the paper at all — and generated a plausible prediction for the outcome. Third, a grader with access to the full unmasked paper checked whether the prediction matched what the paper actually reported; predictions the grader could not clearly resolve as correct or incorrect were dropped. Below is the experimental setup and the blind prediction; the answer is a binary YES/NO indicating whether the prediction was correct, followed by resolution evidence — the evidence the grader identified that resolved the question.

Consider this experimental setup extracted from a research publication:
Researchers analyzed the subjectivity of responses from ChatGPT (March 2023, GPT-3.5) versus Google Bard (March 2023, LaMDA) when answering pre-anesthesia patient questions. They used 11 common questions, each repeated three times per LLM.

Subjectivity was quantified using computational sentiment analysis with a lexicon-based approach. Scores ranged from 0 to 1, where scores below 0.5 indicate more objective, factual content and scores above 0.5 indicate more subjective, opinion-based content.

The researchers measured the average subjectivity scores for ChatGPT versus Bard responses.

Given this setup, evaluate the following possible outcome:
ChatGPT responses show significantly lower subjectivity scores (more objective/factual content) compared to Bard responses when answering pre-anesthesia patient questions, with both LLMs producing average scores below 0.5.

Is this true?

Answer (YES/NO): NO